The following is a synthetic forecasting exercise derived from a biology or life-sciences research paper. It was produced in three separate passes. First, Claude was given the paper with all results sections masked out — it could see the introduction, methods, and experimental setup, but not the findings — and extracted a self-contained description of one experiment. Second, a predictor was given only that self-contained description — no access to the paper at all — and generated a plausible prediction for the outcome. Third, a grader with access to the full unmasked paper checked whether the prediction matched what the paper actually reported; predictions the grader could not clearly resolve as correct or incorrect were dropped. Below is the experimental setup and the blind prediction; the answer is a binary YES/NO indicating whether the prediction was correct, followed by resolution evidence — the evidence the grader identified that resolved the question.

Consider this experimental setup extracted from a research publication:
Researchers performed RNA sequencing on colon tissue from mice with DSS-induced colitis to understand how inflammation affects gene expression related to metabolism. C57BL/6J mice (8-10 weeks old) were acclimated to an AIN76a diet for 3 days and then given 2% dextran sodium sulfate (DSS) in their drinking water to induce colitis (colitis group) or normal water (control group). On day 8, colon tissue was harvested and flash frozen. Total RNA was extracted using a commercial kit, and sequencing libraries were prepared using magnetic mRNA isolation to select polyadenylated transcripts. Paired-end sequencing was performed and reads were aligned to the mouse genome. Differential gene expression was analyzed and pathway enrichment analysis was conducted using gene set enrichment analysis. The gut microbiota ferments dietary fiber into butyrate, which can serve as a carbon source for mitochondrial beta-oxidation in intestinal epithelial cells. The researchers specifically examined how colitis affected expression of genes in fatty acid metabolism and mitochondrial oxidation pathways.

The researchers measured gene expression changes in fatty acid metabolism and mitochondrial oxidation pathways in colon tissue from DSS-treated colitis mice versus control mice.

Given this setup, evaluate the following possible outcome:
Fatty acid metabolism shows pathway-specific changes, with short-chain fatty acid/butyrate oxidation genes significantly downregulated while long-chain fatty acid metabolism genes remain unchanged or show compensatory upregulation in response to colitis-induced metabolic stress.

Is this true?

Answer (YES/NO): NO